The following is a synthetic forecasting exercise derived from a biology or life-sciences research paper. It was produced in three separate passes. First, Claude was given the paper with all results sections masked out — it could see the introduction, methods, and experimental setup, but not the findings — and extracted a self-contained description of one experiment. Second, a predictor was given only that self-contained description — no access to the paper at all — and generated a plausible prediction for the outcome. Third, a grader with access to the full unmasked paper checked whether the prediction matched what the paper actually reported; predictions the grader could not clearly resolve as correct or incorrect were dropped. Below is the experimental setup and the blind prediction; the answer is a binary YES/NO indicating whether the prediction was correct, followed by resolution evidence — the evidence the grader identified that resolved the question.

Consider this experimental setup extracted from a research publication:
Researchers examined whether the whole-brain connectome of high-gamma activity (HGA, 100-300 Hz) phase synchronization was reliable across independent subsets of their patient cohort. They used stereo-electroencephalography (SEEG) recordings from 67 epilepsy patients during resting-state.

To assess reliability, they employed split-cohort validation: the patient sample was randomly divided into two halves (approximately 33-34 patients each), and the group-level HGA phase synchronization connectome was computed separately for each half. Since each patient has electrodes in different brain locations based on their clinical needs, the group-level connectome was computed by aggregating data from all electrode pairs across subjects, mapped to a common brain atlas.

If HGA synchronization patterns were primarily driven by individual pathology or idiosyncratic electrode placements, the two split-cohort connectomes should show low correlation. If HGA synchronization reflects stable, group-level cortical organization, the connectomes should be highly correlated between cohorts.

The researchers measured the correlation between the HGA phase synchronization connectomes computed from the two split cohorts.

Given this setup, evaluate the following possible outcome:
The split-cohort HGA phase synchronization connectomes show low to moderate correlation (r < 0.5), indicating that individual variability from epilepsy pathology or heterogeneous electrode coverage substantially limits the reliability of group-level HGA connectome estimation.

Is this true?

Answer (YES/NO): NO